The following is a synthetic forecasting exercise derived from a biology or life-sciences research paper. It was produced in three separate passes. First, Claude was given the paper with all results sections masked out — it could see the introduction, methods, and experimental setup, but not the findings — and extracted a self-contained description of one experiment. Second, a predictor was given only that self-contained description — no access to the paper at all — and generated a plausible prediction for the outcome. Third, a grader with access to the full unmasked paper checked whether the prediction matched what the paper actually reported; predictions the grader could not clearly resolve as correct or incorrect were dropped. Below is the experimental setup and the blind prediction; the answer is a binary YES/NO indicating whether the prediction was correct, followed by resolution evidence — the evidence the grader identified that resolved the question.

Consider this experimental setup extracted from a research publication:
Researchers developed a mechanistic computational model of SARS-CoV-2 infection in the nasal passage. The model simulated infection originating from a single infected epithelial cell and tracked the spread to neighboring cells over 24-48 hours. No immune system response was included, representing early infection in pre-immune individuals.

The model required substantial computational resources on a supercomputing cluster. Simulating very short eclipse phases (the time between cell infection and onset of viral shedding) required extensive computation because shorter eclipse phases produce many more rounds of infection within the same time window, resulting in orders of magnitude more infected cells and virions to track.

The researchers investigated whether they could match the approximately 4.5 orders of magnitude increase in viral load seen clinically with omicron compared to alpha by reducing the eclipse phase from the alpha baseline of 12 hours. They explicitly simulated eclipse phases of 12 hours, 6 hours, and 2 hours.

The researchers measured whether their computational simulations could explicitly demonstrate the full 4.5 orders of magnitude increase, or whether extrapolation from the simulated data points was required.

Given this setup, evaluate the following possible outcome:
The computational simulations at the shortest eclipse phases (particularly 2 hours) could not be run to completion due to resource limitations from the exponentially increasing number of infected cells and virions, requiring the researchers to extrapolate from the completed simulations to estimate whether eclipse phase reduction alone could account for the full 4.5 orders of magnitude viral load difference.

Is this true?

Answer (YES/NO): YES